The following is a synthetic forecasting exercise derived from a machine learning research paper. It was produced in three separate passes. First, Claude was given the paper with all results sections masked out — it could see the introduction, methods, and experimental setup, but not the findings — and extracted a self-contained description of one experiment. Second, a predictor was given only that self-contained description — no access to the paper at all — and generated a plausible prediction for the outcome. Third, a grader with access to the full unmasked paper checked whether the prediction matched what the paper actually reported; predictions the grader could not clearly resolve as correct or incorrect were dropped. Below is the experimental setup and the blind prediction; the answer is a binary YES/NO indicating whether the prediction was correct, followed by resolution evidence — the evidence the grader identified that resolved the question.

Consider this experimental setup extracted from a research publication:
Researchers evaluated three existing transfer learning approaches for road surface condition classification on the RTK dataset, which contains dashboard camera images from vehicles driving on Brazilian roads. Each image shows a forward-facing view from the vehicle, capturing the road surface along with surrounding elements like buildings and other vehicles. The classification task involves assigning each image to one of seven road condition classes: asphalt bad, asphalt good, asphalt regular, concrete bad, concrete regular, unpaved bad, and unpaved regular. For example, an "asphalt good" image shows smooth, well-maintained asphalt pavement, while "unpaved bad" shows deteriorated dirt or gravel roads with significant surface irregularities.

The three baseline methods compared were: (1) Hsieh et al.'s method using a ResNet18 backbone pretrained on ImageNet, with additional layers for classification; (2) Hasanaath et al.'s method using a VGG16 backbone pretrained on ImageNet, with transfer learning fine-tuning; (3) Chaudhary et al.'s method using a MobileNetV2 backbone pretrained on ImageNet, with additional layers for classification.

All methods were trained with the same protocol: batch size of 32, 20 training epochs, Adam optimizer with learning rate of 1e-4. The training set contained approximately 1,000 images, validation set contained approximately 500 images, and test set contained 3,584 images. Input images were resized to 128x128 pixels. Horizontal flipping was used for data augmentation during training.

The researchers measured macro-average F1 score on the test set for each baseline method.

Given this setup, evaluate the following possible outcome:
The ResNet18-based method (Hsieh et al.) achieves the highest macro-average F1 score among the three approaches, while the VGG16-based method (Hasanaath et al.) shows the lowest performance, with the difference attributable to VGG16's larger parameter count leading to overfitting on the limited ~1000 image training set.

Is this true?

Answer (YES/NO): NO